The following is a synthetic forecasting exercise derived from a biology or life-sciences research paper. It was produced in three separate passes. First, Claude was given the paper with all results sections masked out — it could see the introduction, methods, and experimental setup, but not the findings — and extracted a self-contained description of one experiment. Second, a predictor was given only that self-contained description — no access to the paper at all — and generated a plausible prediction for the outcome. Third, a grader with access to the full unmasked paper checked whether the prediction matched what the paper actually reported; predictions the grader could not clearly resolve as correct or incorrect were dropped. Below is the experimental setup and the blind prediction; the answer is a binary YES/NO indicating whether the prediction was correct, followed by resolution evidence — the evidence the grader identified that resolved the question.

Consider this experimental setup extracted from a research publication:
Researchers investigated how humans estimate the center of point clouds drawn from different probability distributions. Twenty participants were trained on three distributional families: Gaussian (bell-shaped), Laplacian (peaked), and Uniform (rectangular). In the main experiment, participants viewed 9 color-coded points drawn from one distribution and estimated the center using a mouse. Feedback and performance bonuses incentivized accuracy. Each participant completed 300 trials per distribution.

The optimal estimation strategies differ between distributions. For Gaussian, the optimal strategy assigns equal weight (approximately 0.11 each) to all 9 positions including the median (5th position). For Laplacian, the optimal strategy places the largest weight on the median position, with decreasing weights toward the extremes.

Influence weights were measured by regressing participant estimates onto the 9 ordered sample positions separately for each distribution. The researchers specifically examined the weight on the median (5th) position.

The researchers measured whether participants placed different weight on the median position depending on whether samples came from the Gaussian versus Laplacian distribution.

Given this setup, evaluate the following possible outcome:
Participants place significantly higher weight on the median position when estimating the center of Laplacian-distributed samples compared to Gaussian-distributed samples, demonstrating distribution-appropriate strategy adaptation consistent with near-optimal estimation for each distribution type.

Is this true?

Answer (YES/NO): NO